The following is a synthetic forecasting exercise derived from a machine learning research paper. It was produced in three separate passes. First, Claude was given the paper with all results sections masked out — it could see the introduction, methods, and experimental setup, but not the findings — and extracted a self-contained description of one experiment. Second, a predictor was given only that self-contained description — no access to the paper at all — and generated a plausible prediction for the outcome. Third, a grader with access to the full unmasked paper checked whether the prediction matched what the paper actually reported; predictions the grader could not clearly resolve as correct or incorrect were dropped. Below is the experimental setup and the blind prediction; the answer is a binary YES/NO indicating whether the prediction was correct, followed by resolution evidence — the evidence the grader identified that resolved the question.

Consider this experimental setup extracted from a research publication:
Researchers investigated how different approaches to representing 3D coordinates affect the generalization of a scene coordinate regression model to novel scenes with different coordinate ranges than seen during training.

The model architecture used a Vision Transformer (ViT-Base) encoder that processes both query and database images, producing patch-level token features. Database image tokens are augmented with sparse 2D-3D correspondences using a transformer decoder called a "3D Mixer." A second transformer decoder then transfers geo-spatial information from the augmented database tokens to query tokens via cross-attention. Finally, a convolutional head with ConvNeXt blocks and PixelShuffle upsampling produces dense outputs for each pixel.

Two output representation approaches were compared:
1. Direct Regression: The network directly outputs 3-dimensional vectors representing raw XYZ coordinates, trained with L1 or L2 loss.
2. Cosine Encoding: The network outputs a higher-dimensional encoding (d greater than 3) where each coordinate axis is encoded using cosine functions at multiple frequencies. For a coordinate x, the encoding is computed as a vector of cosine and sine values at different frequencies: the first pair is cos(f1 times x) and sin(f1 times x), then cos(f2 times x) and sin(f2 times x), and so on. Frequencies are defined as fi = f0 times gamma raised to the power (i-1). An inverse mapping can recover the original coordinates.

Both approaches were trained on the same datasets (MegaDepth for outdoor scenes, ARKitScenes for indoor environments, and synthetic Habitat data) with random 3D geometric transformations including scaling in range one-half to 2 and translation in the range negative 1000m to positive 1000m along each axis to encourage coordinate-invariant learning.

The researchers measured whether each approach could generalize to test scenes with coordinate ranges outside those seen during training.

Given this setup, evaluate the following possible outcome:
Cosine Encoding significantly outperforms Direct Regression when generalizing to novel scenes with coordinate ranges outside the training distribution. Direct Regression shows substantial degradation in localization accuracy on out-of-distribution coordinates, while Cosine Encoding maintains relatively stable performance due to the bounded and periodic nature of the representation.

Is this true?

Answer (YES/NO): YES